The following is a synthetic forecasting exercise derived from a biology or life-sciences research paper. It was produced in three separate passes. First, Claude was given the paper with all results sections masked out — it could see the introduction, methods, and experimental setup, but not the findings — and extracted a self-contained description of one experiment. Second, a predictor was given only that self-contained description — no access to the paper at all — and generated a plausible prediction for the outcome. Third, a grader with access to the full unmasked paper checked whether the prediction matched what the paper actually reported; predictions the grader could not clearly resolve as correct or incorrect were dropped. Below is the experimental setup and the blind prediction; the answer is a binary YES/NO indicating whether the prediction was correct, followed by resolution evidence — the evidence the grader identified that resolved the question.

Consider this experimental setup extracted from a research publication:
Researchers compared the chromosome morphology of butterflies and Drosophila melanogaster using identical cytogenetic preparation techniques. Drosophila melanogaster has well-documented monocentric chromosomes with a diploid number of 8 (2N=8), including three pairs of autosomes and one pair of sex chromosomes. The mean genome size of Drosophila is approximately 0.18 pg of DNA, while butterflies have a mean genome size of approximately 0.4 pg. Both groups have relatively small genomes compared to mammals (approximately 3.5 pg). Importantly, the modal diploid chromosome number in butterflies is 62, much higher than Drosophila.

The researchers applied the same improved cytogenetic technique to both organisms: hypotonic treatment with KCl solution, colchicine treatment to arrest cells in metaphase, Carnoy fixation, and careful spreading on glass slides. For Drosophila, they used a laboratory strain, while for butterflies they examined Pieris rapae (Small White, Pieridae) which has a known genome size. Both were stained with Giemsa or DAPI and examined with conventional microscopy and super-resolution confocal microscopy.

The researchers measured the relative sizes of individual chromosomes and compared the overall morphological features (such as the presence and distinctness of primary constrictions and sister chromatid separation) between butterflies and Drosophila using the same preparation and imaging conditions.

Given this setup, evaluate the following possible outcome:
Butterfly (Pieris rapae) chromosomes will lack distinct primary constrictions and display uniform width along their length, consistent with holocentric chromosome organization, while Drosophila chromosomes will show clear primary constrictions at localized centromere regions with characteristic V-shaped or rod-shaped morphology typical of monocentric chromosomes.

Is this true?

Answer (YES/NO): NO